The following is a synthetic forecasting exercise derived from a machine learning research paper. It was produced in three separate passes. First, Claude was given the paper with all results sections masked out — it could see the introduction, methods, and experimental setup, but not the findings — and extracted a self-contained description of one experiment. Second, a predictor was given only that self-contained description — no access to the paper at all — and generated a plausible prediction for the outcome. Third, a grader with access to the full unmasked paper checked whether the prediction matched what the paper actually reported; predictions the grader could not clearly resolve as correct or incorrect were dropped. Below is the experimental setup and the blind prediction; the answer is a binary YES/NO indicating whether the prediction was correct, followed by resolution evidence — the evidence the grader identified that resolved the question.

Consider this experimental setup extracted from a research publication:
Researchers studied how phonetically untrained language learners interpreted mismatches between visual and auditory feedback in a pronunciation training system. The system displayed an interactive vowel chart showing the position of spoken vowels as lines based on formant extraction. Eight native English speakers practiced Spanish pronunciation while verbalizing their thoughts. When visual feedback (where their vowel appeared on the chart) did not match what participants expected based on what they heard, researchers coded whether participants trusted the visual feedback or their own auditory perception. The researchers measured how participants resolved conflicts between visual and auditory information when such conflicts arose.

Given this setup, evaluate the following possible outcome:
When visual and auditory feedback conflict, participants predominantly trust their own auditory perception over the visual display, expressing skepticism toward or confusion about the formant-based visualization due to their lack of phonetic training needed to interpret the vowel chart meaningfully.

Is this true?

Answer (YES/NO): NO